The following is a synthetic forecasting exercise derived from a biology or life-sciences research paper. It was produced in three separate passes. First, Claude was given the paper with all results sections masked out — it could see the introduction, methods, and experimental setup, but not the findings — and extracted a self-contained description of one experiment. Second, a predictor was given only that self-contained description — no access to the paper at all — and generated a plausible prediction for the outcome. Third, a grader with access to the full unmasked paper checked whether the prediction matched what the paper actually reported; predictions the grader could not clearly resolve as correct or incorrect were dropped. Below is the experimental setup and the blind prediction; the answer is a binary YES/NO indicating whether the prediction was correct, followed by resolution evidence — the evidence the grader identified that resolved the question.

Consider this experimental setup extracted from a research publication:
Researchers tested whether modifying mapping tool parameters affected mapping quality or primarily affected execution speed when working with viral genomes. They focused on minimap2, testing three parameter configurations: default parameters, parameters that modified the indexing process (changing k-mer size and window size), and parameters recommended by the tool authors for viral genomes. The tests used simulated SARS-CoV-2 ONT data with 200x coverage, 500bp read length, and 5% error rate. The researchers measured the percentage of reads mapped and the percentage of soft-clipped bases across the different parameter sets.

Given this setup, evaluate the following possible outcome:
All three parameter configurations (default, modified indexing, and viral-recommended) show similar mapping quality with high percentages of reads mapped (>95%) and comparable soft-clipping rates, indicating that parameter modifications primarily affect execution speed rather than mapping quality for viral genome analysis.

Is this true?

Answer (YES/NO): NO